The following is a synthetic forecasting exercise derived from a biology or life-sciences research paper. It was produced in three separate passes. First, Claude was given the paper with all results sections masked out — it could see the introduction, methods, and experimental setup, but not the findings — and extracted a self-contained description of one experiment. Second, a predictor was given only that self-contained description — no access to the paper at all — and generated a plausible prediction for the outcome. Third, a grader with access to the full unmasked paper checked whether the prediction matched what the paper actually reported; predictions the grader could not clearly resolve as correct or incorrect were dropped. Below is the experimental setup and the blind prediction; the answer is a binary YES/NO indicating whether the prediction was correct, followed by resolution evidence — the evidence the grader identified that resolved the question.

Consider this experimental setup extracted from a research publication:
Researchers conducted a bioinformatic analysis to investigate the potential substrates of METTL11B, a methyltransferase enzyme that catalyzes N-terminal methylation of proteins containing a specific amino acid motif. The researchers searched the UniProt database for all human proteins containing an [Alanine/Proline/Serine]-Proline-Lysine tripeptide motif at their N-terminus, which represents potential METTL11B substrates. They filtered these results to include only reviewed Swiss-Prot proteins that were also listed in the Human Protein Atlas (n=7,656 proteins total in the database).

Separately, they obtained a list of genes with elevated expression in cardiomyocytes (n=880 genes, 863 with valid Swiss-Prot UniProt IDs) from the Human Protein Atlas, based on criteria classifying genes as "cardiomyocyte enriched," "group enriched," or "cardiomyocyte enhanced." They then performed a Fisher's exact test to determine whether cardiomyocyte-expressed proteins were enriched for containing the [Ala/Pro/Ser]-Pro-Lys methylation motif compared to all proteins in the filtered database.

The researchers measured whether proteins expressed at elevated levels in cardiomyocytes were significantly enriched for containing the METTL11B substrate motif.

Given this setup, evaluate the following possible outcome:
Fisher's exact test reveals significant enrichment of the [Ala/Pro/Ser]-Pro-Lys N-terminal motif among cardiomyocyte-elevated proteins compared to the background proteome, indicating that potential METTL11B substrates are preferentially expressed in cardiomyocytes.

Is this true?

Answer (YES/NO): YES